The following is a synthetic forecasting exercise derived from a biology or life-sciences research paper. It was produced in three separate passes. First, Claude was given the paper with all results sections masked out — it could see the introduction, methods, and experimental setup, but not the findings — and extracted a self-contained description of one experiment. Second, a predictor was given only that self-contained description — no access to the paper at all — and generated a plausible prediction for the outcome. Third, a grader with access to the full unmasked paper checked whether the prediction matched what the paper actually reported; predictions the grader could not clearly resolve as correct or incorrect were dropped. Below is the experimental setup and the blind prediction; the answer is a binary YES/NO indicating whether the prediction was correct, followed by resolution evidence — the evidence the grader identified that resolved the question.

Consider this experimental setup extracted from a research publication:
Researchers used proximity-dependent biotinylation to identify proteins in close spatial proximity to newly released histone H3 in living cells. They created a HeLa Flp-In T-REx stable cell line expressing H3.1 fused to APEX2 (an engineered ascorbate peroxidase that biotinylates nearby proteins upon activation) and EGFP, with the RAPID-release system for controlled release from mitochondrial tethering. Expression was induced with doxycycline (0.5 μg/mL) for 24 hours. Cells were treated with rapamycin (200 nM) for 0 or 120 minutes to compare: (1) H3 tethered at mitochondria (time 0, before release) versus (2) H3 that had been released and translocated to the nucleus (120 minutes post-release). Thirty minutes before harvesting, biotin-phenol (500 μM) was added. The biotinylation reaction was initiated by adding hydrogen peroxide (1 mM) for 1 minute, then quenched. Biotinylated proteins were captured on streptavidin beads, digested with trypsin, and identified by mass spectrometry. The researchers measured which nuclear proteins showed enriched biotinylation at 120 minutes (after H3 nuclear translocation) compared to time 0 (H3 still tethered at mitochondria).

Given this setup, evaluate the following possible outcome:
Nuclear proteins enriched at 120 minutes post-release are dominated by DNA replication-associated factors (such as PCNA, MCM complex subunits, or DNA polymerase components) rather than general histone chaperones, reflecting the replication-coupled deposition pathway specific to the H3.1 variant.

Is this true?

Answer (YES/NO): NO